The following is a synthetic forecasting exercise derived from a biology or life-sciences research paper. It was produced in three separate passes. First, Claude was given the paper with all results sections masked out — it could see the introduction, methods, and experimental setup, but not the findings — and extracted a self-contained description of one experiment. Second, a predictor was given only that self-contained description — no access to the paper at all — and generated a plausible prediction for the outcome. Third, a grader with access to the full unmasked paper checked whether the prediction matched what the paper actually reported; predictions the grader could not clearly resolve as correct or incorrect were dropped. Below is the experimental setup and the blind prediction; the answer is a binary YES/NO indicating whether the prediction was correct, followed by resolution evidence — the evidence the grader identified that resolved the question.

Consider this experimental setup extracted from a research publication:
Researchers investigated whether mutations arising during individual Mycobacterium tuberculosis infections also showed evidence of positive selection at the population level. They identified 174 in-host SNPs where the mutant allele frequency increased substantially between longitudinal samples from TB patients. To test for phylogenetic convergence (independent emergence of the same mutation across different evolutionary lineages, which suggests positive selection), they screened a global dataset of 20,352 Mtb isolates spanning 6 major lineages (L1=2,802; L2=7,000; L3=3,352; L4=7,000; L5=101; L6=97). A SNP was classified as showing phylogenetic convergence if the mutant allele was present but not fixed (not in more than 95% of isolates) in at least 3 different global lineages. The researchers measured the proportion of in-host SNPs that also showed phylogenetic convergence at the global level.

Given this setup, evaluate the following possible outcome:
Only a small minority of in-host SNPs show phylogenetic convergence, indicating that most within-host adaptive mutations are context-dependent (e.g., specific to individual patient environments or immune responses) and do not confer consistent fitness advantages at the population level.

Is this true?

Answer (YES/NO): NO